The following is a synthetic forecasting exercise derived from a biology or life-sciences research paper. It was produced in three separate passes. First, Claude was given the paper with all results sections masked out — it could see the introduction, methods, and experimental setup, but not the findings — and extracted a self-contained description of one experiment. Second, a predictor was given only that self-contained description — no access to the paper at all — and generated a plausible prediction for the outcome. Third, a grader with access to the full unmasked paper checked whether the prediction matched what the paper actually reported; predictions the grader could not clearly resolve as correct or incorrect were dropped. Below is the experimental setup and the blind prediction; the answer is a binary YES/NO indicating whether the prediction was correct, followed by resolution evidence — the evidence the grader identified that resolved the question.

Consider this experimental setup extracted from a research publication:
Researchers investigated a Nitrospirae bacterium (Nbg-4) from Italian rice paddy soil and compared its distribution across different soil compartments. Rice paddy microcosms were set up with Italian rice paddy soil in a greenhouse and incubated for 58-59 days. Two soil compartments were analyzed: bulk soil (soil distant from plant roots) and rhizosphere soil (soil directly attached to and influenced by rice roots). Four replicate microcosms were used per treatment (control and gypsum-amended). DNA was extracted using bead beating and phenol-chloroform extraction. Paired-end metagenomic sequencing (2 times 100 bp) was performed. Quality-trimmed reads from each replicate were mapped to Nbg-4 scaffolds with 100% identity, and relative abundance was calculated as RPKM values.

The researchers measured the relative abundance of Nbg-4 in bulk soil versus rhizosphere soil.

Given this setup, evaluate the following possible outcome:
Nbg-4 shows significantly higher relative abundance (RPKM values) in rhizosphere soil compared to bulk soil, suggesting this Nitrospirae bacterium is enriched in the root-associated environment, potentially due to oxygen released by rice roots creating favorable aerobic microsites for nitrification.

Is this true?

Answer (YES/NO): NO